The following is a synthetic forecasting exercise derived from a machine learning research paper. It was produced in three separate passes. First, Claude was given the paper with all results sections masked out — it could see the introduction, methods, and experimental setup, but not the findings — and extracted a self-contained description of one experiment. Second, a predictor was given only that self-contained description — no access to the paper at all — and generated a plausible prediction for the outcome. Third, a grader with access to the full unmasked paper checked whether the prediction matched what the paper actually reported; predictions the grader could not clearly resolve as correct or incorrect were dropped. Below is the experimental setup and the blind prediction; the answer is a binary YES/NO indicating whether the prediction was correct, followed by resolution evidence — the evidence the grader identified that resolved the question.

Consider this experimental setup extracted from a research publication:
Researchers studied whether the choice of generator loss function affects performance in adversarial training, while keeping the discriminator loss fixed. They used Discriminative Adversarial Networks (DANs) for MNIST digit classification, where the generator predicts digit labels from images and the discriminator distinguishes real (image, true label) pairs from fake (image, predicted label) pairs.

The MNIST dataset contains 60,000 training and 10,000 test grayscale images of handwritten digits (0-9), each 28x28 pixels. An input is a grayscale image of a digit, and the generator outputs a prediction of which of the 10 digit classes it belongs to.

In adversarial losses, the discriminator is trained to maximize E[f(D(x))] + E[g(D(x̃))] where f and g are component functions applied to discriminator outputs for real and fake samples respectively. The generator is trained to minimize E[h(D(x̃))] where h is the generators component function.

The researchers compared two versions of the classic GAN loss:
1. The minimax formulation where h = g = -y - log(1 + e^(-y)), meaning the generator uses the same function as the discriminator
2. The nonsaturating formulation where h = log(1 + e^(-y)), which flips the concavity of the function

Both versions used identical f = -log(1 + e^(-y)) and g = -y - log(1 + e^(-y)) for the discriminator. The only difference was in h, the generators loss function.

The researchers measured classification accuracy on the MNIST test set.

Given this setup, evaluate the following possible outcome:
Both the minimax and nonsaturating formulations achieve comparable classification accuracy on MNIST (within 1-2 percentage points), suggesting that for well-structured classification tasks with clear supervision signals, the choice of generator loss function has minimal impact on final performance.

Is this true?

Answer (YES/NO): NO